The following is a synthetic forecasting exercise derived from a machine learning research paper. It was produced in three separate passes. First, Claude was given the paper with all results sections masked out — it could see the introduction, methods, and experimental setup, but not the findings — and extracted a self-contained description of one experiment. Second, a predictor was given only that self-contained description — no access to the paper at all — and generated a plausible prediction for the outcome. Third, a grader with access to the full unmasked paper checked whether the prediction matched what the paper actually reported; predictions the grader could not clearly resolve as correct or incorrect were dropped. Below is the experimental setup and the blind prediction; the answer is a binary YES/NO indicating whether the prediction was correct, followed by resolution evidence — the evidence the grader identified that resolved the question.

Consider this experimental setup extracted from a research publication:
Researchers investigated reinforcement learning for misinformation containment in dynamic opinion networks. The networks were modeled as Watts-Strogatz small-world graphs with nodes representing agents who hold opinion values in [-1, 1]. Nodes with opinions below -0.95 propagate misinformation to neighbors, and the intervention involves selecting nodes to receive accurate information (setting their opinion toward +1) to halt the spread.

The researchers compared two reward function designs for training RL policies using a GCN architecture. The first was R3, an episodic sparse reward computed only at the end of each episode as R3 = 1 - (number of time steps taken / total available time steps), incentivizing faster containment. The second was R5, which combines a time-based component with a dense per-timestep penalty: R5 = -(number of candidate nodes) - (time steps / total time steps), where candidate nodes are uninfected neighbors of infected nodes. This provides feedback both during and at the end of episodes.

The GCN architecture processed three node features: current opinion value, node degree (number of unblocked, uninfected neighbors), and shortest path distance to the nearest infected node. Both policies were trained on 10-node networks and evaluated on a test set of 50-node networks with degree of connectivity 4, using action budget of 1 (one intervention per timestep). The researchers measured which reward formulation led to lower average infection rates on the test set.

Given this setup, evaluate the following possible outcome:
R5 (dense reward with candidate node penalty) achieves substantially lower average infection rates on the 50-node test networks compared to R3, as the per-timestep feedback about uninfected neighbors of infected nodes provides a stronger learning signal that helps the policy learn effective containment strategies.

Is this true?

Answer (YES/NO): YES